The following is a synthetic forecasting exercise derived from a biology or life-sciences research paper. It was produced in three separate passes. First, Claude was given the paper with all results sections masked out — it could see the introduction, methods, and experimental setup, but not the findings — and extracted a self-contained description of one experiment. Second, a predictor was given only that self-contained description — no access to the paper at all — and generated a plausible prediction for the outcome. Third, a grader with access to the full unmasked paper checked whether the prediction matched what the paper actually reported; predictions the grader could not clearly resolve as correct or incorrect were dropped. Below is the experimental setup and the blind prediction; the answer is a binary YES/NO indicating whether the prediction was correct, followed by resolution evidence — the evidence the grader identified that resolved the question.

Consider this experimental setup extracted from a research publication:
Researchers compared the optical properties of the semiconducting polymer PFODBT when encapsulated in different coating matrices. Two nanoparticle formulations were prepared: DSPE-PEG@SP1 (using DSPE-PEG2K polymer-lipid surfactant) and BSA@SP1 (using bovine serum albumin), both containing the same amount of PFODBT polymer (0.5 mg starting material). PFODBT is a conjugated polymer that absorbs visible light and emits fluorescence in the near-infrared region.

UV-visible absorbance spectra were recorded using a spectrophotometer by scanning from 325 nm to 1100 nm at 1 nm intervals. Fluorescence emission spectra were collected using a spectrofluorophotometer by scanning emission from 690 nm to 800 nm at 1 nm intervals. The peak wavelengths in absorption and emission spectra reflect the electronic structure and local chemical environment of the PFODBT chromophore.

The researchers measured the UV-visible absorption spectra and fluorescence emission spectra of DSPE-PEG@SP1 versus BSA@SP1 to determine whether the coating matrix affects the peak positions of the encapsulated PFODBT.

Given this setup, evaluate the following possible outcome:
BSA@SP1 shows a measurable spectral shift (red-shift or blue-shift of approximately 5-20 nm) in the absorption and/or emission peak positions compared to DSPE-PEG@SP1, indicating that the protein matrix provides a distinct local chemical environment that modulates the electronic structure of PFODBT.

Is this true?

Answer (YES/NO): NO